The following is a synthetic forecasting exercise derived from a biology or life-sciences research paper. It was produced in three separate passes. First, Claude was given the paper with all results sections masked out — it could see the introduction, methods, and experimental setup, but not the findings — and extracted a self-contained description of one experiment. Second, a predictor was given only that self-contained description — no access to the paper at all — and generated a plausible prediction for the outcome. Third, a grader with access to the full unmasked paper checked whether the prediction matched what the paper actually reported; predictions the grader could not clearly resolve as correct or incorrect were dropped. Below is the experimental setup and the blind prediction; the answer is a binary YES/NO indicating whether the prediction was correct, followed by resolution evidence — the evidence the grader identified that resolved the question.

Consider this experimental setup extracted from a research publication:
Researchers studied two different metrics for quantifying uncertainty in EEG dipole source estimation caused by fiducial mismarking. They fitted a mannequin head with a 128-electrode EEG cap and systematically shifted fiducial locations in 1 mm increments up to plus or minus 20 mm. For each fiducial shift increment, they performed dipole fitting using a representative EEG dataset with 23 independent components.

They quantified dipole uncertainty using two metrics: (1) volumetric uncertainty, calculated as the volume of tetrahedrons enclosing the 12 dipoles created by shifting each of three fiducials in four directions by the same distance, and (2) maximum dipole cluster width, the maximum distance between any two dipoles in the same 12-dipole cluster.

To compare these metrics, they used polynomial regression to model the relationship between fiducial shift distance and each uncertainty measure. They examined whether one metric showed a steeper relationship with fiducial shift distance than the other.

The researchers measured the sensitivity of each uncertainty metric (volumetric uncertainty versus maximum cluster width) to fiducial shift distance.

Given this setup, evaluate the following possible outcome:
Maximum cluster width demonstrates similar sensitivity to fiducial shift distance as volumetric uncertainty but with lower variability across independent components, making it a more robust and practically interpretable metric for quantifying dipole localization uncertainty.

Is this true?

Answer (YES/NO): NO